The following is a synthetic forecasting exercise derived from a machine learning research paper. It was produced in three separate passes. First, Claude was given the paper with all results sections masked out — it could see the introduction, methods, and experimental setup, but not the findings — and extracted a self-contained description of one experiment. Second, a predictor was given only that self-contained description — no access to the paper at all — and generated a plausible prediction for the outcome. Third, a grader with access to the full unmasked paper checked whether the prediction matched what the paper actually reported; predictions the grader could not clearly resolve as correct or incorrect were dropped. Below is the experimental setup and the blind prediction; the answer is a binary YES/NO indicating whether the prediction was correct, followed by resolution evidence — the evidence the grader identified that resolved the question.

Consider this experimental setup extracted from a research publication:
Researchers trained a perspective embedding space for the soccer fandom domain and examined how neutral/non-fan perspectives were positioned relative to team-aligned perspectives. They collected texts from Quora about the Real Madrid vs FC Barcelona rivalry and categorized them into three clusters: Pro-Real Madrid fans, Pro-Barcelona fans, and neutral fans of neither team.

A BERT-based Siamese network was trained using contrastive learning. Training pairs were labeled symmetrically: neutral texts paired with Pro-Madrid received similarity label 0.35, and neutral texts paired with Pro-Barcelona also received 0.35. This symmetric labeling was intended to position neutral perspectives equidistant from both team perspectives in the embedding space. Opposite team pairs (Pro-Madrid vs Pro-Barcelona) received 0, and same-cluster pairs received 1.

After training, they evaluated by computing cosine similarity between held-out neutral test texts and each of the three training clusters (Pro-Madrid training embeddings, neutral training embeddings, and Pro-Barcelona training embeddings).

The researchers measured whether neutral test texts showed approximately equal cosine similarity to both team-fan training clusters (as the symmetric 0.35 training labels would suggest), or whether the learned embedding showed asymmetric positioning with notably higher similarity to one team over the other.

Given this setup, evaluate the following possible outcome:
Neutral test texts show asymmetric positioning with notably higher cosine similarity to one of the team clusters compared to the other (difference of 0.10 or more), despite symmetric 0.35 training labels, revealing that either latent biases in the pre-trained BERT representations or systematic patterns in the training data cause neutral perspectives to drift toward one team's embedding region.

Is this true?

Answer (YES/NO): YES